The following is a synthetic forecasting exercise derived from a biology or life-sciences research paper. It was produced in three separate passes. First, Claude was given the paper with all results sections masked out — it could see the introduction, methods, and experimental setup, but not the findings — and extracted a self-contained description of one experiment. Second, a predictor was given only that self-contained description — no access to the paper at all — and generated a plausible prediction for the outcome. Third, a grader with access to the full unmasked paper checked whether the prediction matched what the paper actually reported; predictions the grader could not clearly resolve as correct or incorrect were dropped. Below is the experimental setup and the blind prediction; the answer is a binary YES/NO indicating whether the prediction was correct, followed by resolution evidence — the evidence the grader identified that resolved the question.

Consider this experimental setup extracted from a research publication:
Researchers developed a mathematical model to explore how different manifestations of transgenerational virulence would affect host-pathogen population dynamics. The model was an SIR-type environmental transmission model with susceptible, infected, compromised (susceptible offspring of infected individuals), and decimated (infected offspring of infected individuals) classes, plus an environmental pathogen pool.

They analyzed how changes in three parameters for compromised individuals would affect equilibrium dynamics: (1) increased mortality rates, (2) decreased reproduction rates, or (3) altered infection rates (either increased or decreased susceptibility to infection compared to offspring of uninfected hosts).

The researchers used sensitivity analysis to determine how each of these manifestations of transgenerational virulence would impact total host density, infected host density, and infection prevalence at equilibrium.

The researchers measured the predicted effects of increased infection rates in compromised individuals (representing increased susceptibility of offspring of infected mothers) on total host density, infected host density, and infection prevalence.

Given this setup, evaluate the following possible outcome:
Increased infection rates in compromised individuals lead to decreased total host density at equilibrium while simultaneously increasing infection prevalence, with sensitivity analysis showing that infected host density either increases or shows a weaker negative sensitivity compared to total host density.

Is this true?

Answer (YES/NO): YES